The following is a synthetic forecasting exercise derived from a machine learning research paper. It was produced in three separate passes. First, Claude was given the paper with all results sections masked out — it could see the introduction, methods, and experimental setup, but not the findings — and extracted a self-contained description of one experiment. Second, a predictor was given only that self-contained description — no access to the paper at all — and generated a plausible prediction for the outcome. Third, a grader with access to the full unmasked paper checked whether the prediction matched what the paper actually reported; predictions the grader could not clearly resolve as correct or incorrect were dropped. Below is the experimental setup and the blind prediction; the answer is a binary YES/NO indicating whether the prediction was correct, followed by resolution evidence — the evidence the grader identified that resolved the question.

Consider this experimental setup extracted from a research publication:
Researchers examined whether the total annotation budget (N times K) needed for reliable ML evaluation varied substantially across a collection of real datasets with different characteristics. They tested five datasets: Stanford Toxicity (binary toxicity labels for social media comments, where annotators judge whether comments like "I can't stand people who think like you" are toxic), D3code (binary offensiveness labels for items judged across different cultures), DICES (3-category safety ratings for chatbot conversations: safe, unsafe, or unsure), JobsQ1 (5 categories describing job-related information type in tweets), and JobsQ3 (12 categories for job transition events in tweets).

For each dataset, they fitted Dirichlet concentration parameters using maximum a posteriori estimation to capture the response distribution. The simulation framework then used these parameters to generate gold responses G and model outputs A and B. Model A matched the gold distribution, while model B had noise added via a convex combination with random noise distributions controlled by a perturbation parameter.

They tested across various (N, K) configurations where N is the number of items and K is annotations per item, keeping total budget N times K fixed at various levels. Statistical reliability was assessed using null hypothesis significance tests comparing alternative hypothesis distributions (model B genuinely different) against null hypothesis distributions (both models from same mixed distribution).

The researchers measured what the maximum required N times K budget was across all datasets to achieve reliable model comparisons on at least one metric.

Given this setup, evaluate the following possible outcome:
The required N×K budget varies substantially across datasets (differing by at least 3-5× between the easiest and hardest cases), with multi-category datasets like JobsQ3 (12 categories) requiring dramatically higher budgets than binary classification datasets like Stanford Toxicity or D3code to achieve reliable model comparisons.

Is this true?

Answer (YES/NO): NO